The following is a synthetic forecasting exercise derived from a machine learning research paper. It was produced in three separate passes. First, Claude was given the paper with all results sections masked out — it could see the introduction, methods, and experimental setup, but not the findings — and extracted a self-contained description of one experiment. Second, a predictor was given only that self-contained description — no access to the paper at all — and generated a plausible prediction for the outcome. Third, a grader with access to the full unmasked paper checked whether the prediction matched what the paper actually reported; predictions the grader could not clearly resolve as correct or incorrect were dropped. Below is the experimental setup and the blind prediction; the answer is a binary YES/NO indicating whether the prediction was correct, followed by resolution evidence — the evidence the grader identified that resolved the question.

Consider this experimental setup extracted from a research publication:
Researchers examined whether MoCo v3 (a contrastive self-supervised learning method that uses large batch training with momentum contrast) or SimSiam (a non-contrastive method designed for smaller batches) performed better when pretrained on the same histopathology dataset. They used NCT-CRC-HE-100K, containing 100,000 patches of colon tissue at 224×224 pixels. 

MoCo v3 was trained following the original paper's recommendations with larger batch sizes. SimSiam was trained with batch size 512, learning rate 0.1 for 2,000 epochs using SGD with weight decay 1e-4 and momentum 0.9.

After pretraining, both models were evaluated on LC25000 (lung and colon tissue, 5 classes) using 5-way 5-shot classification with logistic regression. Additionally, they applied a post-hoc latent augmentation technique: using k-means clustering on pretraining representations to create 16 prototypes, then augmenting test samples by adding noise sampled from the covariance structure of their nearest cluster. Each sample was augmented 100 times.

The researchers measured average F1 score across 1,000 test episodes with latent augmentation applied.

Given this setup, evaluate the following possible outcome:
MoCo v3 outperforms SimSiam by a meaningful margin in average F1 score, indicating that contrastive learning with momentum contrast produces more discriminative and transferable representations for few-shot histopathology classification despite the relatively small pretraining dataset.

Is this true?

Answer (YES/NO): NO